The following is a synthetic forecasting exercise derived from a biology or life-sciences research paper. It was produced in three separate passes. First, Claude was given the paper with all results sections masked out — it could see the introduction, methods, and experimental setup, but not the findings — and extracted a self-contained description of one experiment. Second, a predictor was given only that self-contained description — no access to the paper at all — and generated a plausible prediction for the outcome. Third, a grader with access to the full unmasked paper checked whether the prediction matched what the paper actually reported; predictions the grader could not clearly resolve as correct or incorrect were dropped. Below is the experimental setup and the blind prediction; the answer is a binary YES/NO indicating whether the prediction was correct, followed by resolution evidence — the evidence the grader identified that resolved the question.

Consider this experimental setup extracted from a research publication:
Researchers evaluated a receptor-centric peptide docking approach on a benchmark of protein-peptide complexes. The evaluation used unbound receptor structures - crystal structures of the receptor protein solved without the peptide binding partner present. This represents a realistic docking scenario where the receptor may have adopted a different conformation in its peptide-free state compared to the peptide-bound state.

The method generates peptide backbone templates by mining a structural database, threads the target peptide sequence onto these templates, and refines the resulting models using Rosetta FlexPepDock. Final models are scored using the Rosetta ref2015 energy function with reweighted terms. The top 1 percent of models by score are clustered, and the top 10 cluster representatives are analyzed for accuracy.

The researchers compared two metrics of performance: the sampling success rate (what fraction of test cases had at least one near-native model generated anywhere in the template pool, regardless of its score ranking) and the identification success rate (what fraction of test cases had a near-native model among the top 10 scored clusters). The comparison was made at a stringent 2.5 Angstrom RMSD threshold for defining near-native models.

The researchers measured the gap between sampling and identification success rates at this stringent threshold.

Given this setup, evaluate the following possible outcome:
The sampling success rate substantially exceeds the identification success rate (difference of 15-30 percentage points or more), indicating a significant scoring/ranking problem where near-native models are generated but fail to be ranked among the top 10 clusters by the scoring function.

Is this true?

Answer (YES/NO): YES